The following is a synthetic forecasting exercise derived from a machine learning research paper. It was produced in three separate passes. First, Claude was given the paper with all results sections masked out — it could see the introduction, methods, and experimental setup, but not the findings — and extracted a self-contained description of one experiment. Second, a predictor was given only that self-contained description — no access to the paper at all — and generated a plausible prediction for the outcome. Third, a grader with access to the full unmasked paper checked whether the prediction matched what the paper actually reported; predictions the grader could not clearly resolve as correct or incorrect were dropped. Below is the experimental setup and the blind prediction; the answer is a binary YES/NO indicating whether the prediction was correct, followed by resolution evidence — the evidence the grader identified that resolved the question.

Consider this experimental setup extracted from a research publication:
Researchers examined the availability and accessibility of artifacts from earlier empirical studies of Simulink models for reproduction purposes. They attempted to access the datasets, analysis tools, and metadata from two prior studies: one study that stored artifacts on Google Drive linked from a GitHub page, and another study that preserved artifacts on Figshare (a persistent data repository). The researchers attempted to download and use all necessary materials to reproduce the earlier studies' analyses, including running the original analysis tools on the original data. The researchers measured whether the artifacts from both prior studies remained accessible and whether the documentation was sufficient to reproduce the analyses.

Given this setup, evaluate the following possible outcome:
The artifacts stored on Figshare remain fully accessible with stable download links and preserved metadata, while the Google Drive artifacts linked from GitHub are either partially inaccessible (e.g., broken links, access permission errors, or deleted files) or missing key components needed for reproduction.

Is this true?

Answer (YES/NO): NO